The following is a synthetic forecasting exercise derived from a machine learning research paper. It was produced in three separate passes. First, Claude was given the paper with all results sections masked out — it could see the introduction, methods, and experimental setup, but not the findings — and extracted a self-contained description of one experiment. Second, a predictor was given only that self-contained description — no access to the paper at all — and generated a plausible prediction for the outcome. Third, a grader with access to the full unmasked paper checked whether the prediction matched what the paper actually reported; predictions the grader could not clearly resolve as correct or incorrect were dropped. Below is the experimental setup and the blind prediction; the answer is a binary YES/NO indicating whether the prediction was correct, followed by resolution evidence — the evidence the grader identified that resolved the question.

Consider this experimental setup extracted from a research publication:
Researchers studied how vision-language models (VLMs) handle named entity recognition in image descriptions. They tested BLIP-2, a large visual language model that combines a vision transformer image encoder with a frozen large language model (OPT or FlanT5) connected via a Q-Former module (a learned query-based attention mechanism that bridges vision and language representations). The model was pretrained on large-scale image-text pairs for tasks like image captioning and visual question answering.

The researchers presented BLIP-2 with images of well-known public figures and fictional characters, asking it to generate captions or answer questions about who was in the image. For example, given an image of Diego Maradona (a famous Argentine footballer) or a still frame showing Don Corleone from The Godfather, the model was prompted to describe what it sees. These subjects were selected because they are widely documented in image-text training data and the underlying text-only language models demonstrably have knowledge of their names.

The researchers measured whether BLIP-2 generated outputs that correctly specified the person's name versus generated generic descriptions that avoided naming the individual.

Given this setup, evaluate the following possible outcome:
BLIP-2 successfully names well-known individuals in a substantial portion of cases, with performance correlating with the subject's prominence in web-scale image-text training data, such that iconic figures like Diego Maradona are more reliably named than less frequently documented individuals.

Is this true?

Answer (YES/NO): NO